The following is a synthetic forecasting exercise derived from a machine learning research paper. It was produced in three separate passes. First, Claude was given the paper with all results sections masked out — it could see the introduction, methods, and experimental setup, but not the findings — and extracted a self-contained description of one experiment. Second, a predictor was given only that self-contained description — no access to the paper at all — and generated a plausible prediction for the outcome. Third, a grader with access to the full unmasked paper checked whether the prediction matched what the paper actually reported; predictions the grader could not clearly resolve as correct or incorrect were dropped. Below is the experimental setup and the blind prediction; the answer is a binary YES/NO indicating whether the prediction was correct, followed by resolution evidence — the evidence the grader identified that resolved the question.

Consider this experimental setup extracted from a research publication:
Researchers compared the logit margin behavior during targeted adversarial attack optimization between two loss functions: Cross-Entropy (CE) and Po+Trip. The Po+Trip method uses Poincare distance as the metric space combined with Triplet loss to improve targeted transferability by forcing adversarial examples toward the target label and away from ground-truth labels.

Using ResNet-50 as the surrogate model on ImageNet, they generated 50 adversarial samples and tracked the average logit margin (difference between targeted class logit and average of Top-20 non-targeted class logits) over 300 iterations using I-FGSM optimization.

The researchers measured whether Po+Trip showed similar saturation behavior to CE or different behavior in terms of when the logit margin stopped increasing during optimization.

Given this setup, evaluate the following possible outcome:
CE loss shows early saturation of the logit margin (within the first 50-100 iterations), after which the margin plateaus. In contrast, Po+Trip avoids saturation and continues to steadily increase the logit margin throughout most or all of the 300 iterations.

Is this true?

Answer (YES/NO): NO